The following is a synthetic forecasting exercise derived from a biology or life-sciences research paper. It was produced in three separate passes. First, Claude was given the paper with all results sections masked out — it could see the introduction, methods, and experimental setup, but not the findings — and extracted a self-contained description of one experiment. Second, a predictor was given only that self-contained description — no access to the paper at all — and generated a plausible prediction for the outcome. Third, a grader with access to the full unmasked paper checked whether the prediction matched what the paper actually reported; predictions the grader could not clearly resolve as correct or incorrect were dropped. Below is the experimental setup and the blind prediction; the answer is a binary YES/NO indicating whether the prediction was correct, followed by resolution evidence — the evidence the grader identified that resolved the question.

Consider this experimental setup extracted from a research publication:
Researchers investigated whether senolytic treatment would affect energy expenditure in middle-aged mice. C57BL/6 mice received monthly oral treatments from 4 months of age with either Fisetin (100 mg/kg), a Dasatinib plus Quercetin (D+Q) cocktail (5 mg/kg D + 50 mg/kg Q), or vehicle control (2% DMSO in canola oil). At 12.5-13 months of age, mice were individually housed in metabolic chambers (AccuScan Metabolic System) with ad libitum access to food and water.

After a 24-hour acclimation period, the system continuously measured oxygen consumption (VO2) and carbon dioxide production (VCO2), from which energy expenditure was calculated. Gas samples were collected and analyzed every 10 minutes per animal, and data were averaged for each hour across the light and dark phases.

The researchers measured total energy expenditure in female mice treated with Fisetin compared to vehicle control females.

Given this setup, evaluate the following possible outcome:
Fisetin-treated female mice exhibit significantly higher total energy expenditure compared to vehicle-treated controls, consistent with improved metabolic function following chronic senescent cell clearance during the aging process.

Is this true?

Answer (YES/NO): NO